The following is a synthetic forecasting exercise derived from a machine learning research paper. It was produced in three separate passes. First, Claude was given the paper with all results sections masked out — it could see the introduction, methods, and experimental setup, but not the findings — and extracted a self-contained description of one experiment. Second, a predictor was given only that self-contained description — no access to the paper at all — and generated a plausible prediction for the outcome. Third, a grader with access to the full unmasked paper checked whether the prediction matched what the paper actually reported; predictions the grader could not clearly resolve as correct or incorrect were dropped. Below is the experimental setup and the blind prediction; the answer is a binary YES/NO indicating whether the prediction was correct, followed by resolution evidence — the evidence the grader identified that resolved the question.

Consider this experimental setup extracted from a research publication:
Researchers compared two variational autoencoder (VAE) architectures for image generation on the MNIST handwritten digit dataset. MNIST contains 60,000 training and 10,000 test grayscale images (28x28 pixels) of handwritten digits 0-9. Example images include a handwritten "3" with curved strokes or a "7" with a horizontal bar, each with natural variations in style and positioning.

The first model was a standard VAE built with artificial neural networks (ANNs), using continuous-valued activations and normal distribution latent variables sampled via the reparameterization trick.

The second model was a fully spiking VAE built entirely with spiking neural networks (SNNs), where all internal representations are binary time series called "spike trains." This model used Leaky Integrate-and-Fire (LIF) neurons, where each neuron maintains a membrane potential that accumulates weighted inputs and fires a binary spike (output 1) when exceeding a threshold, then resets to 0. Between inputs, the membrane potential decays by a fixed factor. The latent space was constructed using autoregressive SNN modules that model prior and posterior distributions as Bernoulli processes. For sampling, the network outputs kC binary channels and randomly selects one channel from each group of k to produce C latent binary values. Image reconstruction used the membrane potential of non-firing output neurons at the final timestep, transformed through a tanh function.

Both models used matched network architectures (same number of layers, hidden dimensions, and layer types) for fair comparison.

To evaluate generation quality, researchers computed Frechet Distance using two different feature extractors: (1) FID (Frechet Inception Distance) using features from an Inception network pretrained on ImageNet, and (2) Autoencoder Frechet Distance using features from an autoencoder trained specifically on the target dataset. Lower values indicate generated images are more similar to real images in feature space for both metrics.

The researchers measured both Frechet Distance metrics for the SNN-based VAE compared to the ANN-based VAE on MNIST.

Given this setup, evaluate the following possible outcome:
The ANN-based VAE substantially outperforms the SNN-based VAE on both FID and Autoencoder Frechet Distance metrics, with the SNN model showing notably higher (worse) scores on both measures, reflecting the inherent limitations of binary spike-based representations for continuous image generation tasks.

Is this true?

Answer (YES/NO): NO